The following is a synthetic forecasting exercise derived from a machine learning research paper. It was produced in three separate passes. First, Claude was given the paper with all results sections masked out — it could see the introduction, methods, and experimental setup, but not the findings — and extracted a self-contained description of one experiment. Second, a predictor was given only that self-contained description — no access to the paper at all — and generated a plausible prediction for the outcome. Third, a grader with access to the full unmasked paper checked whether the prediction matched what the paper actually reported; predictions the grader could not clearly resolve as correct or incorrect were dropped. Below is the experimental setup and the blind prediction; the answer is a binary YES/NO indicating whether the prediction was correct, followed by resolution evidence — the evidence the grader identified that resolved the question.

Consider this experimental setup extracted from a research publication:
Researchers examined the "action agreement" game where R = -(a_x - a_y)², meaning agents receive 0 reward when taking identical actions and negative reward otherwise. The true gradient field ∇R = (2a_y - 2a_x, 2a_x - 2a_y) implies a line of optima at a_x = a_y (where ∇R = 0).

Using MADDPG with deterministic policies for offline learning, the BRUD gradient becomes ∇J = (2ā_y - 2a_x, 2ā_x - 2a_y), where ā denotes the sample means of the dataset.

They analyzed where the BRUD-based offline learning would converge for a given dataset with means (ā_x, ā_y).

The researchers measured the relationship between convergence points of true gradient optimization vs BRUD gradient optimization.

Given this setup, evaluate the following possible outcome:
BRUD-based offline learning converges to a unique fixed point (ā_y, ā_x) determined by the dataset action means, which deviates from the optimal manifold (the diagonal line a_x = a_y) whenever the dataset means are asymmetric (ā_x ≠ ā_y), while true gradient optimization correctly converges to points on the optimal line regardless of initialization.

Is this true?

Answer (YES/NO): YES